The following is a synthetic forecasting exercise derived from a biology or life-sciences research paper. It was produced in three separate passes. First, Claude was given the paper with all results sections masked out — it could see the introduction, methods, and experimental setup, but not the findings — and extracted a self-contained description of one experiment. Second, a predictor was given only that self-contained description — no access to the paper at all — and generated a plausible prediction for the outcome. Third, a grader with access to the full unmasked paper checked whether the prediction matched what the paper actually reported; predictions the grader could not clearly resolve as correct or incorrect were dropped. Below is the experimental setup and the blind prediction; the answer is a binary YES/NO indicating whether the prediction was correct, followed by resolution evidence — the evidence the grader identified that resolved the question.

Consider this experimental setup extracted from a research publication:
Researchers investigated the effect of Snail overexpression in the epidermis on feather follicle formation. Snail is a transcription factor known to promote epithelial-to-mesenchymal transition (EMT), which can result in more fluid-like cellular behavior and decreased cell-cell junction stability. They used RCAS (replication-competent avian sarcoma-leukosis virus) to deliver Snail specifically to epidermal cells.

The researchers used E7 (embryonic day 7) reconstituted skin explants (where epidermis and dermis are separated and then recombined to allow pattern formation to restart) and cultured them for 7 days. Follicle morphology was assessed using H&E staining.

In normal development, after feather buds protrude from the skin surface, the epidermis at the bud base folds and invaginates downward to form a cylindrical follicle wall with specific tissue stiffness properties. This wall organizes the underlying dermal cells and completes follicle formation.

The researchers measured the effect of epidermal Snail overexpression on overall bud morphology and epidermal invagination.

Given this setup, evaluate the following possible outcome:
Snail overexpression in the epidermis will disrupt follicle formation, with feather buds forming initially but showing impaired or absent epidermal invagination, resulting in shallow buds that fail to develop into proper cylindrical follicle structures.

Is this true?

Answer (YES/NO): YES